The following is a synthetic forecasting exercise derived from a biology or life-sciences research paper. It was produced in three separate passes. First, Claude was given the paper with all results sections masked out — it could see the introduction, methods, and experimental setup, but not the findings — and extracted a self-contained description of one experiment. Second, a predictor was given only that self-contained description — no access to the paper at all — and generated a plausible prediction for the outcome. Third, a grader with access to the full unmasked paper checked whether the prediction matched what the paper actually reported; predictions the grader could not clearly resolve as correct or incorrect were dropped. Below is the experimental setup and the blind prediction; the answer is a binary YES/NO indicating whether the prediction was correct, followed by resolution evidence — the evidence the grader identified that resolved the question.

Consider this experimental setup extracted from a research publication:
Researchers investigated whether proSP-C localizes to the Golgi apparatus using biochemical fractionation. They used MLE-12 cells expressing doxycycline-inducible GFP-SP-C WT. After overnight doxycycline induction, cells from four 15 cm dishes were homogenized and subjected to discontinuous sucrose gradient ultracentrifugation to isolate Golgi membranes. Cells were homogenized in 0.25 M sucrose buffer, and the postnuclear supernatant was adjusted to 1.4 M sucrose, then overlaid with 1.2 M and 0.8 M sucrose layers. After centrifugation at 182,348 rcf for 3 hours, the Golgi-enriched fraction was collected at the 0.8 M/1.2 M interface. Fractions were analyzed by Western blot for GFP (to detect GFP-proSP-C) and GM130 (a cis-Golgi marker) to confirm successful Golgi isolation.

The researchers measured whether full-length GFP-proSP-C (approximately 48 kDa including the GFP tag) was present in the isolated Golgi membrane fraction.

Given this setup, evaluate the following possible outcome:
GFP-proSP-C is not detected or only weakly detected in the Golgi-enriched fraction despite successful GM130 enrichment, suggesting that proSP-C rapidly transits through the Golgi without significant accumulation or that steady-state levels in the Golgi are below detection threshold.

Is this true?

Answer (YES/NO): NO